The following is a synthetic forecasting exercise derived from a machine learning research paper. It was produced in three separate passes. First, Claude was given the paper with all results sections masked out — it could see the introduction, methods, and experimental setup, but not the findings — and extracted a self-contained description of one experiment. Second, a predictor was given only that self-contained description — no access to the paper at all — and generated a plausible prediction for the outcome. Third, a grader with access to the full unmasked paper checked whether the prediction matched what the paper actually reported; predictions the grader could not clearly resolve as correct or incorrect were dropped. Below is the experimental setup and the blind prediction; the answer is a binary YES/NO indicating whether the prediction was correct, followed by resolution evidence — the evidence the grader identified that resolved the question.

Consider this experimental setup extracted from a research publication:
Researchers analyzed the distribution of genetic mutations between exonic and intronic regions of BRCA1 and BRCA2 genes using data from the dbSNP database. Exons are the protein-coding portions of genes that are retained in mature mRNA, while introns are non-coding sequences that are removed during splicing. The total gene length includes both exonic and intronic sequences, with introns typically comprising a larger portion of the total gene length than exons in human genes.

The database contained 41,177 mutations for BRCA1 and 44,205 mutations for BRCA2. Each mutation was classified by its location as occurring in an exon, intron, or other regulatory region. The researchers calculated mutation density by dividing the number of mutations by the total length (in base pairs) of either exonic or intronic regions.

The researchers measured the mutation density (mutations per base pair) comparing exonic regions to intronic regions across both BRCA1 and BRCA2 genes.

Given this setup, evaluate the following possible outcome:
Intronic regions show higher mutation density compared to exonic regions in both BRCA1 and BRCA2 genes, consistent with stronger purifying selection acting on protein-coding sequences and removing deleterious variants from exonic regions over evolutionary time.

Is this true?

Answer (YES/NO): NO